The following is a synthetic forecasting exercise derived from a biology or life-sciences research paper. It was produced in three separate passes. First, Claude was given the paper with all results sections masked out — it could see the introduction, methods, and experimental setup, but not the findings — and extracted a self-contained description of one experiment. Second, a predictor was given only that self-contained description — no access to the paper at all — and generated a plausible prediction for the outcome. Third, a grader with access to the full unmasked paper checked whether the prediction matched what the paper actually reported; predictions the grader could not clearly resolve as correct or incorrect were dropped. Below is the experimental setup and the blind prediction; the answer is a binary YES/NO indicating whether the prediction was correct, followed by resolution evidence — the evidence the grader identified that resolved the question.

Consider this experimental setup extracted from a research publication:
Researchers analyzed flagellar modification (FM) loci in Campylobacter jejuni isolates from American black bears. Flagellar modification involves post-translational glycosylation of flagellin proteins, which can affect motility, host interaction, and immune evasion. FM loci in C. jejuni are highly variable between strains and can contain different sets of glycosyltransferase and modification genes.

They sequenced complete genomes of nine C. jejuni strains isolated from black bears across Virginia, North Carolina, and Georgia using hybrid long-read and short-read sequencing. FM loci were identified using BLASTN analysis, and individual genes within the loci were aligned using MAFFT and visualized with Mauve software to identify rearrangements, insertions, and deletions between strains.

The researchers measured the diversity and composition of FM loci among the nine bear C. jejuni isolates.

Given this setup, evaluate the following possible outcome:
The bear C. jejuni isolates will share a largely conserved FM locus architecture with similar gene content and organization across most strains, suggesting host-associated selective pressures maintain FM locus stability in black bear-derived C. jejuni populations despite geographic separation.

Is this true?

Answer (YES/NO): NO